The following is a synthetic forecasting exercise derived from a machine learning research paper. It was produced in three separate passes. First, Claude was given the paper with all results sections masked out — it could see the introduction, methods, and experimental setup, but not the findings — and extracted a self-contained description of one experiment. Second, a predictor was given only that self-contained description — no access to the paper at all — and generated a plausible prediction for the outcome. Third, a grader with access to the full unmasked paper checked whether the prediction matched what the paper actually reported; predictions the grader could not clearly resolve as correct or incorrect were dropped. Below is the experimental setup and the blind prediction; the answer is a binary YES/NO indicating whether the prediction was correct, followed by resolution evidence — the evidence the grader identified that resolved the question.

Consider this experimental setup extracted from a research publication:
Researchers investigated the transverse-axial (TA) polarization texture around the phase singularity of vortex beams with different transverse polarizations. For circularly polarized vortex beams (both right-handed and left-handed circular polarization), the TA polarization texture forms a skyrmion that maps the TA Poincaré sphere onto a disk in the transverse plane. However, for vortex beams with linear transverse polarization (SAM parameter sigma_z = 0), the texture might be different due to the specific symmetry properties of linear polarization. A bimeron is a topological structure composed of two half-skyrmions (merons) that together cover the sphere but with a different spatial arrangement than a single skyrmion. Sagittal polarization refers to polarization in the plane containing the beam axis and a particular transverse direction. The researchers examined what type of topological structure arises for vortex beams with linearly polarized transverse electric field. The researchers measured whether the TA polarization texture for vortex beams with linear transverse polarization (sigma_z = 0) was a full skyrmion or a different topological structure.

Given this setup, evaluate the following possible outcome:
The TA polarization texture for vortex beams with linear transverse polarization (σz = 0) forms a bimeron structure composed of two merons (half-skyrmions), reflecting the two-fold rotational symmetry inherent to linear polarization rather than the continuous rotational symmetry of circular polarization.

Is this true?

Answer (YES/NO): YES